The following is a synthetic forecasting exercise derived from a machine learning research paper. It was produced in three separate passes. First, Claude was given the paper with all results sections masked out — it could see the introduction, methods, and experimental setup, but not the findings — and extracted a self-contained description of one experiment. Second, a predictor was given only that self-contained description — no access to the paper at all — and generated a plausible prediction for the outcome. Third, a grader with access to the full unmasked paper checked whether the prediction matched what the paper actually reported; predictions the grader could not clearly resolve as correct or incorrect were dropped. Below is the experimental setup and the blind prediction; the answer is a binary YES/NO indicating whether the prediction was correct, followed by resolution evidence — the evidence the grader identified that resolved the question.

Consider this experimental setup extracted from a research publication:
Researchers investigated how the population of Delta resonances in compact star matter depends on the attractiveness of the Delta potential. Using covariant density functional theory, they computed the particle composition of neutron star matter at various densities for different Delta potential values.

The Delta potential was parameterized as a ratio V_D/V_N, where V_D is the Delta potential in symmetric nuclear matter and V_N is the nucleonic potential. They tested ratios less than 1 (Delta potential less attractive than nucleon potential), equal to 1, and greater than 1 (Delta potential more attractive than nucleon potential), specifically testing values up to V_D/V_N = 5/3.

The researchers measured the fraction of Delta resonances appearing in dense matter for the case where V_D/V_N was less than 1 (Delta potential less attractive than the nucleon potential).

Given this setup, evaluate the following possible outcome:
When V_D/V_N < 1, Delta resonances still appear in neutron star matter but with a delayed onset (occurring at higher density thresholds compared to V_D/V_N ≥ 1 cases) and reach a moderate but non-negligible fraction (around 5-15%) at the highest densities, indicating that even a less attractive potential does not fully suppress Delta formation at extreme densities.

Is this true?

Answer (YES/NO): NO